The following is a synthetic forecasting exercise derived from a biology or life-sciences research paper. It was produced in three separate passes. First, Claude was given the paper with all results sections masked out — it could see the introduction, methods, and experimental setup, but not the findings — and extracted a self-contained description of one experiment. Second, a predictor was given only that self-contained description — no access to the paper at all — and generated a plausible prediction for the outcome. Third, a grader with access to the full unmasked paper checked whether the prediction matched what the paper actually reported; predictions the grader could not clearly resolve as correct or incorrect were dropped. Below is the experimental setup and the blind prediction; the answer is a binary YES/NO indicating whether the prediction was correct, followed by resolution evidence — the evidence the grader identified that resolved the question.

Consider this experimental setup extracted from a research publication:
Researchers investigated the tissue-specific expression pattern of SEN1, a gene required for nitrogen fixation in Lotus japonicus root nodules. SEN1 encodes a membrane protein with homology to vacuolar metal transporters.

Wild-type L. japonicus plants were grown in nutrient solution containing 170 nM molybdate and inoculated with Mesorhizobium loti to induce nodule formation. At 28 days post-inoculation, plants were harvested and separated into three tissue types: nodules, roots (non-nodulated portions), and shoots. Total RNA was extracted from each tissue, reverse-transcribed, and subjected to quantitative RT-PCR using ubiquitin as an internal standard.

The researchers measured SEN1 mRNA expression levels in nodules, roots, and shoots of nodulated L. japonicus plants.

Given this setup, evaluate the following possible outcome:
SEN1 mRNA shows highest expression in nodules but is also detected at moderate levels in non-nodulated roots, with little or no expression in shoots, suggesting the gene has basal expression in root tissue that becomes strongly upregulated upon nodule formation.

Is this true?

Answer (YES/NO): NO